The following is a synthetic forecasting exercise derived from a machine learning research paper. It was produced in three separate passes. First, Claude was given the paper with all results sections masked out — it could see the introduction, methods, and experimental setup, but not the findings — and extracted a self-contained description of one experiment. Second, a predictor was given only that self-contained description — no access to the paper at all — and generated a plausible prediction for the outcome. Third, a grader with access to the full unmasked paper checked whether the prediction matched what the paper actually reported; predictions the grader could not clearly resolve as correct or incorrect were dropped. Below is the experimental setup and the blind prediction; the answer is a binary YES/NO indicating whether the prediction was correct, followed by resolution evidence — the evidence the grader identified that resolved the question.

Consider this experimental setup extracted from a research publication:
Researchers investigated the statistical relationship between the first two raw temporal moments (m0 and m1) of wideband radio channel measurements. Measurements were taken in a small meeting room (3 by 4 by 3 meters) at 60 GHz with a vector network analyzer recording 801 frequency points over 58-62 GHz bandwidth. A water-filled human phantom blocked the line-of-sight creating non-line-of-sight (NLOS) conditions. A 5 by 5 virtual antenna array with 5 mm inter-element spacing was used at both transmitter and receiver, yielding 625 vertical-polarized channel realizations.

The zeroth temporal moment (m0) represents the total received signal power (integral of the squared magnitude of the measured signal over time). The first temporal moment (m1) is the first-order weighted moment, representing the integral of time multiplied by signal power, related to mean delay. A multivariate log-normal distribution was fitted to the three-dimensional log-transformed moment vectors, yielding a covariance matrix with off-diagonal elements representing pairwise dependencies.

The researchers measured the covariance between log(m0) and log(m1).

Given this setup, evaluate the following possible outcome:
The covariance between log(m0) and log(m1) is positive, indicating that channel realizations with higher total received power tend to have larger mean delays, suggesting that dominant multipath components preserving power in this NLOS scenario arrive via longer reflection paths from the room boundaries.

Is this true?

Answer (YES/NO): YES